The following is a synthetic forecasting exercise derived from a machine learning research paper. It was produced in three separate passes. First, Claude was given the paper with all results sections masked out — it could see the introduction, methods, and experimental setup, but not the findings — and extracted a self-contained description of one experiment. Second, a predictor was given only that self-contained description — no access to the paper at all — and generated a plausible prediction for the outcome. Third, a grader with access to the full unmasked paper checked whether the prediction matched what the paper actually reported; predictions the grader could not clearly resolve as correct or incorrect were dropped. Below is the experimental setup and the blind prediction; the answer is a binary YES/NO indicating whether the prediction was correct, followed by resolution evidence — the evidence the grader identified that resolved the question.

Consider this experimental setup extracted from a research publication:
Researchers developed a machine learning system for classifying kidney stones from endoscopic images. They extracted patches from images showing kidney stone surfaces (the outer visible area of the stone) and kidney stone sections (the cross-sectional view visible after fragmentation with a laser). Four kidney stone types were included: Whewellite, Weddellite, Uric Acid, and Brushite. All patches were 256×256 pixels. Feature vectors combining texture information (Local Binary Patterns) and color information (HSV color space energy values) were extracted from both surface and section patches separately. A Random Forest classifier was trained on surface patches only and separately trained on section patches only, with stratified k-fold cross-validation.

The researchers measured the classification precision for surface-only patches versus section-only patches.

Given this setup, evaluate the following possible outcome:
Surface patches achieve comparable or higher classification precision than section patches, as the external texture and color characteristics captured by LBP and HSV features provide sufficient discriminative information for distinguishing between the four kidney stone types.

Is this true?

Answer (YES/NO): YES